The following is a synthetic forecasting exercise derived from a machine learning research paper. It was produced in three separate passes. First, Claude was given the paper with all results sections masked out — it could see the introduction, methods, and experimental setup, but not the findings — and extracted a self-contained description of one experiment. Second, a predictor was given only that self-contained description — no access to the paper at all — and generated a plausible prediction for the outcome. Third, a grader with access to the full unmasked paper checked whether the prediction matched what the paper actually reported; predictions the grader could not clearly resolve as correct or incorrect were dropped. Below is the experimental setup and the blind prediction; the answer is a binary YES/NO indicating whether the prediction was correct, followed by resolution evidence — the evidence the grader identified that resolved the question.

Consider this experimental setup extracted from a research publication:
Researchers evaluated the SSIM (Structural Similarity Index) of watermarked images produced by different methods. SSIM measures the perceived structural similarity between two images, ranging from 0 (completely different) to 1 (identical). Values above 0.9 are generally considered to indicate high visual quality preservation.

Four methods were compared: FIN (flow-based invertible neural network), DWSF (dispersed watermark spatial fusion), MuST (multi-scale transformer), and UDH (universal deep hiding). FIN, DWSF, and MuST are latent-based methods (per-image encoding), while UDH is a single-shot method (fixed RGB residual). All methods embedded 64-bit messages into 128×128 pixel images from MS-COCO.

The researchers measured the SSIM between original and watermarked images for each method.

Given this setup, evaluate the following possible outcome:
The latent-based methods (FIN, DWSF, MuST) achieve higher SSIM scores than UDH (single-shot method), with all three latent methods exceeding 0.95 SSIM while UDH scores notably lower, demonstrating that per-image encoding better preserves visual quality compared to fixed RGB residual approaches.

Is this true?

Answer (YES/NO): NO